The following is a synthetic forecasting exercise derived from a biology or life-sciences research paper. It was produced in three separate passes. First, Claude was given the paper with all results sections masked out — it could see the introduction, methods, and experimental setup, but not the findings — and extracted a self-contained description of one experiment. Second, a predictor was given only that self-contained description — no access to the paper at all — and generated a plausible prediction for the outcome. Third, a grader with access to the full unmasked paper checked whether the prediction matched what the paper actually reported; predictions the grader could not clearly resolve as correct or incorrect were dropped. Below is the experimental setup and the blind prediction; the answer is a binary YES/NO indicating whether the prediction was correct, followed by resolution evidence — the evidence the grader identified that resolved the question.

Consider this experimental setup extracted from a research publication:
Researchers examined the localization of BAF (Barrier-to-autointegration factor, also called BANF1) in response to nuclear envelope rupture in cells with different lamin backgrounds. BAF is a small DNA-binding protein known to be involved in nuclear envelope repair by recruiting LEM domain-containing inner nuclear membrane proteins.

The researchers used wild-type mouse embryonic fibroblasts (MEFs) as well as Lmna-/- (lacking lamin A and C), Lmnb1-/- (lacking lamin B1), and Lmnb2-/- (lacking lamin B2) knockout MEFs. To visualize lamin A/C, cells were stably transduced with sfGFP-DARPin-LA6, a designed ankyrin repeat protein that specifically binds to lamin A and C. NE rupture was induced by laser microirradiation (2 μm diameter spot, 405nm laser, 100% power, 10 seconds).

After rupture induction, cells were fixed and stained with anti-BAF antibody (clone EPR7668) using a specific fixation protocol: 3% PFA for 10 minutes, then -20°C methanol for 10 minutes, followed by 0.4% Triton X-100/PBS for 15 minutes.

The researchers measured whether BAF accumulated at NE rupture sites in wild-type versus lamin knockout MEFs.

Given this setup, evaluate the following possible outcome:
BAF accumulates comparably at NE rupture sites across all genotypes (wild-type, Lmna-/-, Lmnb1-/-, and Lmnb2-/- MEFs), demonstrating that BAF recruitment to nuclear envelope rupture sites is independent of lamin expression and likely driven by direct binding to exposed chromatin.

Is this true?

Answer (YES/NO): NO